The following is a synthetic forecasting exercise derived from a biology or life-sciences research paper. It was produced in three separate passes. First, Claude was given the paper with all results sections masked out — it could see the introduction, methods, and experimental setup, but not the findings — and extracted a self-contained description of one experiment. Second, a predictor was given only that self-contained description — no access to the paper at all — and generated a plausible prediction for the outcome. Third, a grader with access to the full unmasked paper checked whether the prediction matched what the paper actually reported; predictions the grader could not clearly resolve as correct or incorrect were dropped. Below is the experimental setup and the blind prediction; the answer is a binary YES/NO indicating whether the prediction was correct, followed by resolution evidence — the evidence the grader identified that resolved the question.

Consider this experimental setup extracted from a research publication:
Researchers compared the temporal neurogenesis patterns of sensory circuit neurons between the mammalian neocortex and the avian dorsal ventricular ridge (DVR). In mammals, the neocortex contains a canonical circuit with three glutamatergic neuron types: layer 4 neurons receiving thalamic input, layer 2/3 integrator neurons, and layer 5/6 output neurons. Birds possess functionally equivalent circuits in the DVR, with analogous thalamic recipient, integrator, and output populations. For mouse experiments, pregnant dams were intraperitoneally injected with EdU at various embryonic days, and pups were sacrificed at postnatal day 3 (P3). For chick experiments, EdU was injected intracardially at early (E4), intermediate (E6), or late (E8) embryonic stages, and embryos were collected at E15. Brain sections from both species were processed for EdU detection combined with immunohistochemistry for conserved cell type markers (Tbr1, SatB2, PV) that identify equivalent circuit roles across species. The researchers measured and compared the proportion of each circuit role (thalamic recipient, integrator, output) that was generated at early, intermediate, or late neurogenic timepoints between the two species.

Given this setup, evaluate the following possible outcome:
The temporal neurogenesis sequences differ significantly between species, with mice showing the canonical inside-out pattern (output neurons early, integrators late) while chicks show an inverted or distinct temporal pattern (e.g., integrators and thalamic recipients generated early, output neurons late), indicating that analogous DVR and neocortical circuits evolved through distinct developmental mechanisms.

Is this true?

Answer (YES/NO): NO